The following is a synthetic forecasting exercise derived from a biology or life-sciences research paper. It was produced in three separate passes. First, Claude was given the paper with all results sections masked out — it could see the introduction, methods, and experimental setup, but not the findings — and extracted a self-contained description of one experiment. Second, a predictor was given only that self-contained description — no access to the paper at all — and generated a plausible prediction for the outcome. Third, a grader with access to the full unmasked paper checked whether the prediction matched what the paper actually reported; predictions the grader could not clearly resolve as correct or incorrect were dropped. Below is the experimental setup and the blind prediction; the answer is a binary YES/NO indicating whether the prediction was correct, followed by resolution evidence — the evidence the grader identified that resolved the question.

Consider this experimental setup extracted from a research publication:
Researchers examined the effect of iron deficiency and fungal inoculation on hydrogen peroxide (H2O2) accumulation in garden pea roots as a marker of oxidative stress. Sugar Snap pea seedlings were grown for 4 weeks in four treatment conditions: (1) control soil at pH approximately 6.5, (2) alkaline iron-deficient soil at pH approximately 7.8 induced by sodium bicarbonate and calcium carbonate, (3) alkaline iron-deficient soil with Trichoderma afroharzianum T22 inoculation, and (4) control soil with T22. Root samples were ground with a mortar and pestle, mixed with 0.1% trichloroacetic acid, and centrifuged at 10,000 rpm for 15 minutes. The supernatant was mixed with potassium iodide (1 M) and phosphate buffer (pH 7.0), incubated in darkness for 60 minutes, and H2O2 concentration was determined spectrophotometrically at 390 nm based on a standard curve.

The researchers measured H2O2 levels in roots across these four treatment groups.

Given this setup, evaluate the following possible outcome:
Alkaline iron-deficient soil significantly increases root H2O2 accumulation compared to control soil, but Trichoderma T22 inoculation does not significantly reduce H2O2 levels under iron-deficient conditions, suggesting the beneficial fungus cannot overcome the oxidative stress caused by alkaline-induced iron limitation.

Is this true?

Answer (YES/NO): NO